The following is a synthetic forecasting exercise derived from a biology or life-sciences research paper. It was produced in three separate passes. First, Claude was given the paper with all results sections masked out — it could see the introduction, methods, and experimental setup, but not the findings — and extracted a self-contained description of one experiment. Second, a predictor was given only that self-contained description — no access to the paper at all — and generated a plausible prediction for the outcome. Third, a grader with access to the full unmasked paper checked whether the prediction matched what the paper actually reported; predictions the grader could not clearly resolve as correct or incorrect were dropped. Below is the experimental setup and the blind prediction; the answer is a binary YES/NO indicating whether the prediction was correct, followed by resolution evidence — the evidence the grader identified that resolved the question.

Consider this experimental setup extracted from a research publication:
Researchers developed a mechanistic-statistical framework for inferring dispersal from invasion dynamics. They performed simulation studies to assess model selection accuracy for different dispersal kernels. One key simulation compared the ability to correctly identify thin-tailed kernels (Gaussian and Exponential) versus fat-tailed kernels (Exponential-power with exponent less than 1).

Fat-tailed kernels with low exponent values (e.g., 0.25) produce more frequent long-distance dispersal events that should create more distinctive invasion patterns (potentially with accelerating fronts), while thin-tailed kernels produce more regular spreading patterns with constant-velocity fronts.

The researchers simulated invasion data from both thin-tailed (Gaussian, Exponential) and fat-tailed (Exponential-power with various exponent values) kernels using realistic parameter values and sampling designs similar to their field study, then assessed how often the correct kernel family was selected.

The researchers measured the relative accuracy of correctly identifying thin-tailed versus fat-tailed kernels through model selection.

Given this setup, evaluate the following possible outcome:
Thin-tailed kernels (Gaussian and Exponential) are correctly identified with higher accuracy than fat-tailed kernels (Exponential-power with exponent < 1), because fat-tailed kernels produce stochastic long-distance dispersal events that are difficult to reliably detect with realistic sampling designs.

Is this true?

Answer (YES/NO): NO